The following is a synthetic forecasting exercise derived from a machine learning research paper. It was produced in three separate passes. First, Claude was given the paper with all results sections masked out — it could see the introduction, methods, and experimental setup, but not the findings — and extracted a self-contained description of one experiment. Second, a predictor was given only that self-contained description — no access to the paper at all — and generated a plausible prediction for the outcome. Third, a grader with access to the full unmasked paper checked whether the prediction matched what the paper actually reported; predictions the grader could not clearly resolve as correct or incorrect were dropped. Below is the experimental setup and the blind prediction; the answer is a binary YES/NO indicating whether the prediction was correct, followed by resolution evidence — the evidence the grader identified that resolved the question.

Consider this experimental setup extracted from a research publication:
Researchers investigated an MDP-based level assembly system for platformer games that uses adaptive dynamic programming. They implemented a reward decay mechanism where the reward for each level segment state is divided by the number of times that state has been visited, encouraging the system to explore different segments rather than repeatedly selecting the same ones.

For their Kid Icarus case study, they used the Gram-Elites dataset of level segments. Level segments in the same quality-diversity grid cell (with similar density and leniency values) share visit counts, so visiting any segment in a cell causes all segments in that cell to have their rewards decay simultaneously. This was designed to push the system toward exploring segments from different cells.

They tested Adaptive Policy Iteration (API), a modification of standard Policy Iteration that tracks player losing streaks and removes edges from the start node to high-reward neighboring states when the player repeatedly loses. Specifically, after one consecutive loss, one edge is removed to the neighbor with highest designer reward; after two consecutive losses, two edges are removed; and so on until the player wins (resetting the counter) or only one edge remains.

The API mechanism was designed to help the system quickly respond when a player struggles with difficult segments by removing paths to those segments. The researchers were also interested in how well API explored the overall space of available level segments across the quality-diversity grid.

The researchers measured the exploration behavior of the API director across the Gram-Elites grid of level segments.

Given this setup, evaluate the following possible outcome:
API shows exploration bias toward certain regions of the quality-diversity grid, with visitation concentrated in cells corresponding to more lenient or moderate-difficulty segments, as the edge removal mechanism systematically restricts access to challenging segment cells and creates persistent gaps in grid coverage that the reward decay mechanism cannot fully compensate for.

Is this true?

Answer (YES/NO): NO